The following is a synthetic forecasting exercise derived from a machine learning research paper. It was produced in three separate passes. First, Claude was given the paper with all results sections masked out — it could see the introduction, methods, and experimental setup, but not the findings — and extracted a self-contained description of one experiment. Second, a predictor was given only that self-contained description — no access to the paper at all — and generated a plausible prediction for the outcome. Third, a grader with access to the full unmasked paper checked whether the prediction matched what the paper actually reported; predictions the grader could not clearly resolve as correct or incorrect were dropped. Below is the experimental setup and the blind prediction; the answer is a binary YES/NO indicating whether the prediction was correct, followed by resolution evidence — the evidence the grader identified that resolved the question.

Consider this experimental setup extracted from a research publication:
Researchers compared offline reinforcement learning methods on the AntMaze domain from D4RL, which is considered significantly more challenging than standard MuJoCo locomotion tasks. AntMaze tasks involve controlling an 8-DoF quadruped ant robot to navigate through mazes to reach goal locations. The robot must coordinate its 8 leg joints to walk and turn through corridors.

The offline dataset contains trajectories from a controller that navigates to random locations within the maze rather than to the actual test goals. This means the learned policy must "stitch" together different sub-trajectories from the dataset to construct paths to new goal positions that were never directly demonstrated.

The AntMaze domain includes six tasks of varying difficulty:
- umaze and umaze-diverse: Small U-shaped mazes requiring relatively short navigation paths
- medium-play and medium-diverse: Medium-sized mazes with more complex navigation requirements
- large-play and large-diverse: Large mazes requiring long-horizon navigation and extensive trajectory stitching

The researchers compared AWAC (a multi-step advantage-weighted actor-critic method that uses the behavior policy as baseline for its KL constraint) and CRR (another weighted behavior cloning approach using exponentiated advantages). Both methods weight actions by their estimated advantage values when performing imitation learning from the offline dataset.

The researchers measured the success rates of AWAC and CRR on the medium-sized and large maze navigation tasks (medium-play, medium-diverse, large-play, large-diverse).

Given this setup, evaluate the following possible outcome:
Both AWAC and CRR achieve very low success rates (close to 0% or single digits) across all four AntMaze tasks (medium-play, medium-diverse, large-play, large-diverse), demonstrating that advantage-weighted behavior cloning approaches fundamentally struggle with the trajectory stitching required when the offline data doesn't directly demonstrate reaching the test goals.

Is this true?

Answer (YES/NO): YES